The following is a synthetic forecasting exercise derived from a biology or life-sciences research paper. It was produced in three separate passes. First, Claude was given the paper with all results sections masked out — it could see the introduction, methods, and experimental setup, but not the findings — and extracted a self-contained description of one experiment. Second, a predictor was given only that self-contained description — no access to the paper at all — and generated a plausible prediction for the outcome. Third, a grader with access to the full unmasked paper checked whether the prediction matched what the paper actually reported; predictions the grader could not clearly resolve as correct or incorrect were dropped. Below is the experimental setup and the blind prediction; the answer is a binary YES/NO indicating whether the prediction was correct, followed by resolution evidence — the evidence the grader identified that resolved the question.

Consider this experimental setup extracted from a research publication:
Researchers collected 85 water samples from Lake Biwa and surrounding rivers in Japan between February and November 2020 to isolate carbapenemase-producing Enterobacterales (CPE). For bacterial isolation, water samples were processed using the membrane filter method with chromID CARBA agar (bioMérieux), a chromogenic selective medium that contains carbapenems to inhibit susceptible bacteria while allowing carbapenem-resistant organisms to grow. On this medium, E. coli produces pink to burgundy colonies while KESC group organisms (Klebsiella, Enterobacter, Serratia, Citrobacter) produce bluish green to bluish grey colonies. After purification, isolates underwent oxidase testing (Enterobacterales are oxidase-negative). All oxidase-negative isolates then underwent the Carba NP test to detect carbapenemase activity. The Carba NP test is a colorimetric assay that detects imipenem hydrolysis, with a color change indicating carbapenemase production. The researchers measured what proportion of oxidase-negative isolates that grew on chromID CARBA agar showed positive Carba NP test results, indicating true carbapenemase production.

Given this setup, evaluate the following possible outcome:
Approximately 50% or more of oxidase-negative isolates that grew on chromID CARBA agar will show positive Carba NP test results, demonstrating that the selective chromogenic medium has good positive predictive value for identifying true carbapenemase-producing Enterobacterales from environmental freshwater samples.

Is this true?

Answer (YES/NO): YES